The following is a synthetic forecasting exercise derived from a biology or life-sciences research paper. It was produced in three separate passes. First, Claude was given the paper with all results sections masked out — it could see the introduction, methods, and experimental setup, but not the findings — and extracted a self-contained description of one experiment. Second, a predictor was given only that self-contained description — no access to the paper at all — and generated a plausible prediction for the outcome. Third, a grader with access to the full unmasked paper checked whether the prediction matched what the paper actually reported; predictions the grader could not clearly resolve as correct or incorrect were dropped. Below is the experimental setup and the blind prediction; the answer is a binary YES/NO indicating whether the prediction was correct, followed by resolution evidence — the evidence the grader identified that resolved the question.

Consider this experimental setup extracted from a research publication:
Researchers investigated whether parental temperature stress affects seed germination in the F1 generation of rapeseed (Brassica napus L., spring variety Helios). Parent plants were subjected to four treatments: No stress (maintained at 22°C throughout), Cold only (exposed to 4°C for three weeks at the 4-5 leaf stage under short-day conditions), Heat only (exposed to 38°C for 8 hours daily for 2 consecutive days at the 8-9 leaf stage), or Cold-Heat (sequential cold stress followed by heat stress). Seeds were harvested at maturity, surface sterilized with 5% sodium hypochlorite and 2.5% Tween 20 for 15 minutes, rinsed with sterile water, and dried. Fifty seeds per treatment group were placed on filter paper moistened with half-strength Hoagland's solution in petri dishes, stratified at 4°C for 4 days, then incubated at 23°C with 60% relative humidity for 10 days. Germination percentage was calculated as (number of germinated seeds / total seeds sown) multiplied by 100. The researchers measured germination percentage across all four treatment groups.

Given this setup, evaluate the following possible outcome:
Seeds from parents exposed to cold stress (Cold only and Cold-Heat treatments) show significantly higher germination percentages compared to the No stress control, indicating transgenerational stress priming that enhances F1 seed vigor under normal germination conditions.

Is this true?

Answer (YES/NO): NO